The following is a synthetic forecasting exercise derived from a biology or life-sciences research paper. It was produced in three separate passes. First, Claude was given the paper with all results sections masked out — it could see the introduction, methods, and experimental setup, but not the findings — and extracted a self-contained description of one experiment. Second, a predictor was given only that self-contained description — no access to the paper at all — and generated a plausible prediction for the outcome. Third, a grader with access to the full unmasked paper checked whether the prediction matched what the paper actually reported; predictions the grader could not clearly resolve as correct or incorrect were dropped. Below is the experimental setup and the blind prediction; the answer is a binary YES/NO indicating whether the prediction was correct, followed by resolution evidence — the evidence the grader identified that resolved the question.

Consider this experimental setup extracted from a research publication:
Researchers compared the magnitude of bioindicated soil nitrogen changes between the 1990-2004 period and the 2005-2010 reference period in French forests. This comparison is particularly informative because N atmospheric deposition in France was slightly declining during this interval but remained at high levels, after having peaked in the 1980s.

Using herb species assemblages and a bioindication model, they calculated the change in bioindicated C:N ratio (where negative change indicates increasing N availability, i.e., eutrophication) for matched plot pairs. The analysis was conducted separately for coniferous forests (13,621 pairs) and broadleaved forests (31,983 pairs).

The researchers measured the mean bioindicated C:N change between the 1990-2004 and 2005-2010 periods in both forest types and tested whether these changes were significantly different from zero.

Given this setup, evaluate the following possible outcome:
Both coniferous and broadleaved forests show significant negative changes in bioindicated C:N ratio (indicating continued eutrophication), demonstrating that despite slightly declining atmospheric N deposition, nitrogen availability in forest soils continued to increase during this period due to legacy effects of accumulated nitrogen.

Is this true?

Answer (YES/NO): YES